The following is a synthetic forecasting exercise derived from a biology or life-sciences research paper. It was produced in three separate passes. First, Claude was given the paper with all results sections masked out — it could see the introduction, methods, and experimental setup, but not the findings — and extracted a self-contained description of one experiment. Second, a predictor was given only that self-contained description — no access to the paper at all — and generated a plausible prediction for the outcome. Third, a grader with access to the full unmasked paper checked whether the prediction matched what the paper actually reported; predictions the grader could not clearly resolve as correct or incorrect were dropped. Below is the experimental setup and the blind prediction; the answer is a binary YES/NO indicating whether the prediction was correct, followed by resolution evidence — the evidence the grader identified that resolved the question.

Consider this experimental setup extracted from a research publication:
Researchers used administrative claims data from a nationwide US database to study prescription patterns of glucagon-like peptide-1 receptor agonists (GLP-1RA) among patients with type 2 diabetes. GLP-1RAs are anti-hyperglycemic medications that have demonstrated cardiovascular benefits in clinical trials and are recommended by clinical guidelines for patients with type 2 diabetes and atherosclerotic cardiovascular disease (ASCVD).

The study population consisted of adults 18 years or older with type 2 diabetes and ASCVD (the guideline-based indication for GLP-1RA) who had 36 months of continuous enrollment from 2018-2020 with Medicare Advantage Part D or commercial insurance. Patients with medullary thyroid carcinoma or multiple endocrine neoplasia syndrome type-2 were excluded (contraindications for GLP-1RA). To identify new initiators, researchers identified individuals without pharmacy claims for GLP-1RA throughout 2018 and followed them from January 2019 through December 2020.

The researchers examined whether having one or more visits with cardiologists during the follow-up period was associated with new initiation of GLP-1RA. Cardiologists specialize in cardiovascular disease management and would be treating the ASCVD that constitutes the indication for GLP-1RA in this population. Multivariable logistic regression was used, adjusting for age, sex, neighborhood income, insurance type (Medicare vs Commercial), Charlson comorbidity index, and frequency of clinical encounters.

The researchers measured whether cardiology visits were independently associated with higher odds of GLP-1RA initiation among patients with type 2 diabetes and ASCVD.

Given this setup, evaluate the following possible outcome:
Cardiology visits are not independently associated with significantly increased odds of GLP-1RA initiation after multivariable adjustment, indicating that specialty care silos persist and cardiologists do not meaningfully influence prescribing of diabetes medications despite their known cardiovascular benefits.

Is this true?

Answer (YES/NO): NO